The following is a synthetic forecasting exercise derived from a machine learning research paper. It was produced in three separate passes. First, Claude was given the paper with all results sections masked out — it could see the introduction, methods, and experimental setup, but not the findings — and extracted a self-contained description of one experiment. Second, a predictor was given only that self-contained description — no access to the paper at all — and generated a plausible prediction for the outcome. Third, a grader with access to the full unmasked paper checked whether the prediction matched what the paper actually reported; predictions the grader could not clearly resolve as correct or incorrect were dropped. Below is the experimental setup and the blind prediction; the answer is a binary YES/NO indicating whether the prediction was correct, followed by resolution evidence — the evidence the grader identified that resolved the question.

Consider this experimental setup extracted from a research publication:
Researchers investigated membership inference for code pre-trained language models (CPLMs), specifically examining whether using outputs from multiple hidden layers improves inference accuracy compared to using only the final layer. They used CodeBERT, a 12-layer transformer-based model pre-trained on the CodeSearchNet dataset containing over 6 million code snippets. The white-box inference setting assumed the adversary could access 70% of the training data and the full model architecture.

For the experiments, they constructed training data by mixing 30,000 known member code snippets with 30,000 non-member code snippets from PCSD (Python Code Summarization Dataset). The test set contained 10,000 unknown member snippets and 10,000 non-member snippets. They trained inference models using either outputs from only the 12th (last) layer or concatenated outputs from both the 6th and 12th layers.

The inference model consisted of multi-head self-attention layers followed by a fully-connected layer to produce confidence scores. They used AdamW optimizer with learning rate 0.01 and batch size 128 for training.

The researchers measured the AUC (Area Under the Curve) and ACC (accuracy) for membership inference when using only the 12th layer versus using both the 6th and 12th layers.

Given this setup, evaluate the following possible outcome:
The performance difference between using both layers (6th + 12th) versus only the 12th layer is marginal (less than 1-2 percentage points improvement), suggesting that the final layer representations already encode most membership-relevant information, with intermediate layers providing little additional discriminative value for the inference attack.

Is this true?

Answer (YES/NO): YES